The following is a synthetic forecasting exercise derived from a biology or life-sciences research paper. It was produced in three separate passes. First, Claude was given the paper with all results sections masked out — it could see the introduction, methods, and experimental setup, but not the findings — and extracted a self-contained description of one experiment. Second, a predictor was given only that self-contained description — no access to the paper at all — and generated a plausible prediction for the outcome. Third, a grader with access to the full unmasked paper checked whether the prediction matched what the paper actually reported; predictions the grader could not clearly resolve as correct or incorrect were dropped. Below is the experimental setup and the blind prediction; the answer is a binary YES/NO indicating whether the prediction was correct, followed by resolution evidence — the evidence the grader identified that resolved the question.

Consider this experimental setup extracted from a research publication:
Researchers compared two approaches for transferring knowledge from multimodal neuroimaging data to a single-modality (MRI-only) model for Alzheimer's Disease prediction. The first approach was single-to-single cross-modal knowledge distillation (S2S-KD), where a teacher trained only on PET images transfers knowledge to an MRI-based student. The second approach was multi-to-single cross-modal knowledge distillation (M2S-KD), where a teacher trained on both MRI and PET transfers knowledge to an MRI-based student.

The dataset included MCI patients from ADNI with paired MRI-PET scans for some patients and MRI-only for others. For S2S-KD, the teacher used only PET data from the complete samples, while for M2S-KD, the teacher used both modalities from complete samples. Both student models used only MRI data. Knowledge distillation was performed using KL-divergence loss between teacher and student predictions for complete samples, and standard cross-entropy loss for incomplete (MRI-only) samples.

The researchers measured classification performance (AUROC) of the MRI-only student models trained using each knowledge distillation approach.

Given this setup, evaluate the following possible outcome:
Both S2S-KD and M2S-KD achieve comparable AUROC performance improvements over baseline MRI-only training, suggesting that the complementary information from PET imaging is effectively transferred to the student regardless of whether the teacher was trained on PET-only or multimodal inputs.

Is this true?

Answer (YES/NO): NO